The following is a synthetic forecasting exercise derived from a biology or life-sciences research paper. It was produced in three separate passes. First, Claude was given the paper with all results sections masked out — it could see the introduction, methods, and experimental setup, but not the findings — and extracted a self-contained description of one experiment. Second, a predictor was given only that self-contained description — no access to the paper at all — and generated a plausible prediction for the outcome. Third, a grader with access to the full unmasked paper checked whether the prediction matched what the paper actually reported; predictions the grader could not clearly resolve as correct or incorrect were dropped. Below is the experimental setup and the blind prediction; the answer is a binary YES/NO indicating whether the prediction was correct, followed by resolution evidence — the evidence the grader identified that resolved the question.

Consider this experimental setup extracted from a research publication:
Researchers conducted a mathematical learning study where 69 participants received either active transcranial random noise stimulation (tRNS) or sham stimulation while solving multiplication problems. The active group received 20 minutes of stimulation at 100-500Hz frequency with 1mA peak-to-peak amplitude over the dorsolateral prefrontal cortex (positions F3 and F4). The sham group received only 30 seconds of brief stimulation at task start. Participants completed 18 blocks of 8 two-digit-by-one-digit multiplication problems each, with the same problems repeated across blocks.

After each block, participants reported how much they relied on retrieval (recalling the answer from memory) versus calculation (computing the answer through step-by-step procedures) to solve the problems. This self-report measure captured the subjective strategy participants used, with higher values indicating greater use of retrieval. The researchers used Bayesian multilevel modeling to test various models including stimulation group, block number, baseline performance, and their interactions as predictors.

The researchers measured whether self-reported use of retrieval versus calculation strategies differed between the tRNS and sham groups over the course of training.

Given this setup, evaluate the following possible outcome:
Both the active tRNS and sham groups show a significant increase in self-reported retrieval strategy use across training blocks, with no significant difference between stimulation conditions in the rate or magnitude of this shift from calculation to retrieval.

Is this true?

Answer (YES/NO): YES